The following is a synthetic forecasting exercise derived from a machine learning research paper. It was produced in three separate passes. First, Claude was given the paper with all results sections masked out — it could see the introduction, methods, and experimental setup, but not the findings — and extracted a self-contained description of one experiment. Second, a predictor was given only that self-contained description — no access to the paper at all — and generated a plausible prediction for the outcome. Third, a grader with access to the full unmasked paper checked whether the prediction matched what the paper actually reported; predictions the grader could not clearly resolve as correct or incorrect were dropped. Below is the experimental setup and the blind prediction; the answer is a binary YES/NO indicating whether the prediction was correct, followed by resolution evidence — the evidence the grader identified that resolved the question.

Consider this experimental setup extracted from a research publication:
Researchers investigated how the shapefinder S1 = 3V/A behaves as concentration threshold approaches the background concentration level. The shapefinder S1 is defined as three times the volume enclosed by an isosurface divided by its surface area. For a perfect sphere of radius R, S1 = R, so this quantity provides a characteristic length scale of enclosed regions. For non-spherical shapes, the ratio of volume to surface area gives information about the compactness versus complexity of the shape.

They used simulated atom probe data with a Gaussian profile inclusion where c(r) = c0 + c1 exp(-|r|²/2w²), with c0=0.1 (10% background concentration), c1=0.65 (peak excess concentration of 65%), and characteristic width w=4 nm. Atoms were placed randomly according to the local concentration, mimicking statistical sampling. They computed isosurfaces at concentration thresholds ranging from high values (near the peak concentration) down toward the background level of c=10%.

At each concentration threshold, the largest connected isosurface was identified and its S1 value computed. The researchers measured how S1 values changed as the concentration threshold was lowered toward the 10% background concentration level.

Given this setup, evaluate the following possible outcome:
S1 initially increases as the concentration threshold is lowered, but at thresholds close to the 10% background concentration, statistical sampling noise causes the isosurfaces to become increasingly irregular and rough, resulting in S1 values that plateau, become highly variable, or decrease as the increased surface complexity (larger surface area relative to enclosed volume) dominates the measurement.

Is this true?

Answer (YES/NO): YES